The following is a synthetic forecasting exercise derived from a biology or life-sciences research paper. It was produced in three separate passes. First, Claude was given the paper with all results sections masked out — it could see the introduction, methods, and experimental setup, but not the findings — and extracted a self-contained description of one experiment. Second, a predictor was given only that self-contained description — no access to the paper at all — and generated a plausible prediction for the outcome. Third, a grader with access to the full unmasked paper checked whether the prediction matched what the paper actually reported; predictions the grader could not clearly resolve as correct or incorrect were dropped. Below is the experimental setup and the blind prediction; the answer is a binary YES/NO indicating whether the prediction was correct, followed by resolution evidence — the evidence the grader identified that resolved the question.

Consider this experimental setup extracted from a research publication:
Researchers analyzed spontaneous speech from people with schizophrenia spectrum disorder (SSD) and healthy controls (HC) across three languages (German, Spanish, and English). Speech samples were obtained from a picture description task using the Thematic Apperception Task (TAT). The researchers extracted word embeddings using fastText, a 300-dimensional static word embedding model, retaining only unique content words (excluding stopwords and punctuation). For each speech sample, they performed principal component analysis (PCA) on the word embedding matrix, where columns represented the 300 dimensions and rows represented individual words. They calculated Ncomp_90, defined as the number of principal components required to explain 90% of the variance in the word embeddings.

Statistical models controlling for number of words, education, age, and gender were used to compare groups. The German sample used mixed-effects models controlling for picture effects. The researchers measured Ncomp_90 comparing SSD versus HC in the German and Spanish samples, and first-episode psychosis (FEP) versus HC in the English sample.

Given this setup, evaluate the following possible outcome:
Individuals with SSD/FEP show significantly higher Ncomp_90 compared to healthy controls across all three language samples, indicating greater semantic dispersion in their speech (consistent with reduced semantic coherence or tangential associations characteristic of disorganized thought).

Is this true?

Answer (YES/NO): NO